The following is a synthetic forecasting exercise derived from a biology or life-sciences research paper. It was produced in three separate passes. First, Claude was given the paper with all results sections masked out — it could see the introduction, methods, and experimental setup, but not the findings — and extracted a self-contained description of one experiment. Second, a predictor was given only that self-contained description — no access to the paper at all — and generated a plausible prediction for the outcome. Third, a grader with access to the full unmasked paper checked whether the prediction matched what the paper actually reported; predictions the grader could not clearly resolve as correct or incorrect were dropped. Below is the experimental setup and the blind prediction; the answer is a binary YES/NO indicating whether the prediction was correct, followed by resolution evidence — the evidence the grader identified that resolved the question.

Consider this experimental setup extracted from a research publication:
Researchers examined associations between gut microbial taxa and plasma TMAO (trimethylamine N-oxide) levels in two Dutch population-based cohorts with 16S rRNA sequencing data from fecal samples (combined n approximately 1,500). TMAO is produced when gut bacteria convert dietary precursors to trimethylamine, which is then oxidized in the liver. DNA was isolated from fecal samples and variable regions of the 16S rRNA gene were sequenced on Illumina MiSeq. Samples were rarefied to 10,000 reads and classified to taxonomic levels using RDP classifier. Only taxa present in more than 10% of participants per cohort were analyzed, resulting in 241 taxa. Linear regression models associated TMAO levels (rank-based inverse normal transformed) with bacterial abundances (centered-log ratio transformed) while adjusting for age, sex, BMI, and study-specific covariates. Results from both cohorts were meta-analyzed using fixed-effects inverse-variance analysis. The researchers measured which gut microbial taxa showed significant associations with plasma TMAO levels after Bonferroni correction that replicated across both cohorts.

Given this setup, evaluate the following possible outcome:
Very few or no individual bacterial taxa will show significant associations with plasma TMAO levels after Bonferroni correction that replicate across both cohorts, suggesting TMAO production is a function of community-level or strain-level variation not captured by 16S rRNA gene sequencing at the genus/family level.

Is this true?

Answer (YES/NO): NO